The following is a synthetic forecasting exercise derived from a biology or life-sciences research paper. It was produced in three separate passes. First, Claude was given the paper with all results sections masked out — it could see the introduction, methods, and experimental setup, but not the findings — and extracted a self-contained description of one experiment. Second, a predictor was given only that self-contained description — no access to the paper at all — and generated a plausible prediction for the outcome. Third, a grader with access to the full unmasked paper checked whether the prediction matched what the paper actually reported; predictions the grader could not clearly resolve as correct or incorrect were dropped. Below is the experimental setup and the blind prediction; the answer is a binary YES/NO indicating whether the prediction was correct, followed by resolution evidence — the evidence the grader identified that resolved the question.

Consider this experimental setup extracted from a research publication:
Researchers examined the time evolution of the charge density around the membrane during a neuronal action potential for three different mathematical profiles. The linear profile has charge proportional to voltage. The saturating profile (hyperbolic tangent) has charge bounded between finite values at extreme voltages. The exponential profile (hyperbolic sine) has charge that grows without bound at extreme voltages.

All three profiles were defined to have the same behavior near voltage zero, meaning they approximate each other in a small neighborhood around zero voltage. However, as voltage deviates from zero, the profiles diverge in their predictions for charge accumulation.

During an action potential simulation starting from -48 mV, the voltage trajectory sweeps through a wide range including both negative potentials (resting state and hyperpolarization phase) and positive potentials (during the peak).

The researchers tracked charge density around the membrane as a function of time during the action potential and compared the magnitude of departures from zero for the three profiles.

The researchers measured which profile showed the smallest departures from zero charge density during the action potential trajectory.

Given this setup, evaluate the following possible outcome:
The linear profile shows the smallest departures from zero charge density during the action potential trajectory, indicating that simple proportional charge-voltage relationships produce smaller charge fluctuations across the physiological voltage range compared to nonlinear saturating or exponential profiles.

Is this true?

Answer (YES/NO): NO